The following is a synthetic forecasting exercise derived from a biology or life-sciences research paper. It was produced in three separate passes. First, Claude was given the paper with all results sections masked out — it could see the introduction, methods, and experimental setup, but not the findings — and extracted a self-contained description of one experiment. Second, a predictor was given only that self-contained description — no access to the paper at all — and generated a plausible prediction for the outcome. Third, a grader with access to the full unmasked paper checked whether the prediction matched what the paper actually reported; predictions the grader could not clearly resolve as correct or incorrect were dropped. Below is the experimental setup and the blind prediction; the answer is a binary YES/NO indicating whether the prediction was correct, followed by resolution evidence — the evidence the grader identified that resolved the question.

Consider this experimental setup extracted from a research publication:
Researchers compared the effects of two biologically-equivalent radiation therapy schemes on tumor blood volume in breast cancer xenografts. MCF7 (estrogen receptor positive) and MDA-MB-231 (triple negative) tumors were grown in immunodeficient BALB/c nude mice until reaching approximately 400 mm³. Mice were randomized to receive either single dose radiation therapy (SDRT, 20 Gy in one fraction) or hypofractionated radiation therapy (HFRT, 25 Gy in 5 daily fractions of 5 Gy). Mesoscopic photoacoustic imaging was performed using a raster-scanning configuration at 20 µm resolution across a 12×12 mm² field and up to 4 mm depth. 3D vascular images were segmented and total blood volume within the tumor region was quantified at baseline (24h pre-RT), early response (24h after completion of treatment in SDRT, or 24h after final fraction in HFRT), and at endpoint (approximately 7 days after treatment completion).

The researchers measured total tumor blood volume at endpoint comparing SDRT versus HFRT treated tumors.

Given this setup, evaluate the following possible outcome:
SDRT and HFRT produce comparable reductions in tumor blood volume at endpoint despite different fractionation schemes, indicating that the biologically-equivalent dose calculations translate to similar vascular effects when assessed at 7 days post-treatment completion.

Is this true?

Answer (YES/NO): NO